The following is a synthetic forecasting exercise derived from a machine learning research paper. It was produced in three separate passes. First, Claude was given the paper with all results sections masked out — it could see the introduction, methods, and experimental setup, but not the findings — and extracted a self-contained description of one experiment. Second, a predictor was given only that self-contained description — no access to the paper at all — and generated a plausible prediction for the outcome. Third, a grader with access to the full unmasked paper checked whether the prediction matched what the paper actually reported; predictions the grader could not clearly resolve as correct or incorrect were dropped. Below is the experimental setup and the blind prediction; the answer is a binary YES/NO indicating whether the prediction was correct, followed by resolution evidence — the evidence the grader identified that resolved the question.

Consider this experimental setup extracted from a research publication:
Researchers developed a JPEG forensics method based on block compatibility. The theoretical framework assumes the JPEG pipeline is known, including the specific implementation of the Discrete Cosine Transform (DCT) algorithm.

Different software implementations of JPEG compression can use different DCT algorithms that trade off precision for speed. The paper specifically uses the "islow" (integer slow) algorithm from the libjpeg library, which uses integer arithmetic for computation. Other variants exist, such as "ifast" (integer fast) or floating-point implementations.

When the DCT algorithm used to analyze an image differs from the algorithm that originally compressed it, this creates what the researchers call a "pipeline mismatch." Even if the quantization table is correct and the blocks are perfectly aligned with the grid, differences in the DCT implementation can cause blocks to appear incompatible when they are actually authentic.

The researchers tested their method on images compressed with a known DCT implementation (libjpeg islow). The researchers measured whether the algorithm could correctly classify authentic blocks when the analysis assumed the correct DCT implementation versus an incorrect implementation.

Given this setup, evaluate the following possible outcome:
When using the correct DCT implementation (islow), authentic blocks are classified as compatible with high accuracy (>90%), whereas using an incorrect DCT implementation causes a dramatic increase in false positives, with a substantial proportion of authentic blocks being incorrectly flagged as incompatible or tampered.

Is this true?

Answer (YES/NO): YES